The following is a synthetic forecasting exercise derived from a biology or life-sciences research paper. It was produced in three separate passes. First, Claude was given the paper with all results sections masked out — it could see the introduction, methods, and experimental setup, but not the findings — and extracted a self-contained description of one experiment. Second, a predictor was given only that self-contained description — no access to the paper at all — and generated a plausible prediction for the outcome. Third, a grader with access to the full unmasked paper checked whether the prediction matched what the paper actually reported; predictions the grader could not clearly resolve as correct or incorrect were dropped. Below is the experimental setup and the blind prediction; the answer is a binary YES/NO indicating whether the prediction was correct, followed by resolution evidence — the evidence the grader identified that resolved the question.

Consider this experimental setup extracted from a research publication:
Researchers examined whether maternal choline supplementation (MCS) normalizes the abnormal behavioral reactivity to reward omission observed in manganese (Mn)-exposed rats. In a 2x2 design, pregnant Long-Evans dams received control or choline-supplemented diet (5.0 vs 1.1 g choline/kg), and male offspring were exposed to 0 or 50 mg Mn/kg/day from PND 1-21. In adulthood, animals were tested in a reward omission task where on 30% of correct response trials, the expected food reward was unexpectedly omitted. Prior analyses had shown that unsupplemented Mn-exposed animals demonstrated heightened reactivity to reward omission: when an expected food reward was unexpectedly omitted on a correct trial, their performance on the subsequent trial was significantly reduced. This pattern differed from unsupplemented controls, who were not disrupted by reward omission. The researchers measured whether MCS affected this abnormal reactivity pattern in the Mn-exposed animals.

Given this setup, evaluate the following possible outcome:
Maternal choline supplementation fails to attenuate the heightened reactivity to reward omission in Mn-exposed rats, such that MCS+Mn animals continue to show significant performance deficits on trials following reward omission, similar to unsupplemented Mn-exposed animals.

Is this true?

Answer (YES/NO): NO